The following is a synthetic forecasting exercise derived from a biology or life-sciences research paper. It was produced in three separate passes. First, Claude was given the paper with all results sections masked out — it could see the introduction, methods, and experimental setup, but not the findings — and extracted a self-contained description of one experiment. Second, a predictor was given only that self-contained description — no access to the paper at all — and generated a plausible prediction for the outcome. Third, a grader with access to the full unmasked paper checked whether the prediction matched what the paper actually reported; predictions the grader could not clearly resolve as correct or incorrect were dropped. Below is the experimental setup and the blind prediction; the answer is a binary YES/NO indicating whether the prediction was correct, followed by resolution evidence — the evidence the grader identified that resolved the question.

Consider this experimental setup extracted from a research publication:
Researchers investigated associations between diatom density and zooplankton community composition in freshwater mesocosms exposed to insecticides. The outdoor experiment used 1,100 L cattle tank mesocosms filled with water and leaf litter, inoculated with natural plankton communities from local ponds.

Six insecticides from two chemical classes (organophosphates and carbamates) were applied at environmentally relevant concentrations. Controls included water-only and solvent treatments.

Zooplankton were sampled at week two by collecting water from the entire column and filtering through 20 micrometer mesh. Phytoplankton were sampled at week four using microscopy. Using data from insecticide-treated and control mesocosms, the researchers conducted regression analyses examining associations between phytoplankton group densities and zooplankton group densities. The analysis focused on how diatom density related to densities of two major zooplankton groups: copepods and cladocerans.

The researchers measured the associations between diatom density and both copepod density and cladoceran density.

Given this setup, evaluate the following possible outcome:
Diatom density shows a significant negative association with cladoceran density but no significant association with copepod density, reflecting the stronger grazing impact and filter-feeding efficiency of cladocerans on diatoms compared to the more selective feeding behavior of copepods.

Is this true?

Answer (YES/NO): NO